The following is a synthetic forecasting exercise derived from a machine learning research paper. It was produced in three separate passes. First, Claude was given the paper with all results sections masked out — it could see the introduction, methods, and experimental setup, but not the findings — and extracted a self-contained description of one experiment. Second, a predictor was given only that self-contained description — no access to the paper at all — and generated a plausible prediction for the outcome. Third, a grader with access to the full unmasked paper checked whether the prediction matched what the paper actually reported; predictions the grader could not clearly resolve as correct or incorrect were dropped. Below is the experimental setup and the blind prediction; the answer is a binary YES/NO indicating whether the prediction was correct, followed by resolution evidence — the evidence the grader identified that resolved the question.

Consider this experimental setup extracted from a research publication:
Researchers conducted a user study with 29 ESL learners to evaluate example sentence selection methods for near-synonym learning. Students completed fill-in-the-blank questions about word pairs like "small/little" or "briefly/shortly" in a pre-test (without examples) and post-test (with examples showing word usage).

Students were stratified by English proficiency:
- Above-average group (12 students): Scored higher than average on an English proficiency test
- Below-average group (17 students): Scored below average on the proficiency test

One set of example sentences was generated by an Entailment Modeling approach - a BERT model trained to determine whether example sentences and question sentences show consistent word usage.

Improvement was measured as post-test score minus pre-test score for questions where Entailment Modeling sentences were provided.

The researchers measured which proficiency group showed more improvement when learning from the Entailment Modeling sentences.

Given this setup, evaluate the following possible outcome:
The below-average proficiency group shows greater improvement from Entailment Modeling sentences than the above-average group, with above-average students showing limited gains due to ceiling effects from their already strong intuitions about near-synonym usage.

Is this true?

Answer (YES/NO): NO